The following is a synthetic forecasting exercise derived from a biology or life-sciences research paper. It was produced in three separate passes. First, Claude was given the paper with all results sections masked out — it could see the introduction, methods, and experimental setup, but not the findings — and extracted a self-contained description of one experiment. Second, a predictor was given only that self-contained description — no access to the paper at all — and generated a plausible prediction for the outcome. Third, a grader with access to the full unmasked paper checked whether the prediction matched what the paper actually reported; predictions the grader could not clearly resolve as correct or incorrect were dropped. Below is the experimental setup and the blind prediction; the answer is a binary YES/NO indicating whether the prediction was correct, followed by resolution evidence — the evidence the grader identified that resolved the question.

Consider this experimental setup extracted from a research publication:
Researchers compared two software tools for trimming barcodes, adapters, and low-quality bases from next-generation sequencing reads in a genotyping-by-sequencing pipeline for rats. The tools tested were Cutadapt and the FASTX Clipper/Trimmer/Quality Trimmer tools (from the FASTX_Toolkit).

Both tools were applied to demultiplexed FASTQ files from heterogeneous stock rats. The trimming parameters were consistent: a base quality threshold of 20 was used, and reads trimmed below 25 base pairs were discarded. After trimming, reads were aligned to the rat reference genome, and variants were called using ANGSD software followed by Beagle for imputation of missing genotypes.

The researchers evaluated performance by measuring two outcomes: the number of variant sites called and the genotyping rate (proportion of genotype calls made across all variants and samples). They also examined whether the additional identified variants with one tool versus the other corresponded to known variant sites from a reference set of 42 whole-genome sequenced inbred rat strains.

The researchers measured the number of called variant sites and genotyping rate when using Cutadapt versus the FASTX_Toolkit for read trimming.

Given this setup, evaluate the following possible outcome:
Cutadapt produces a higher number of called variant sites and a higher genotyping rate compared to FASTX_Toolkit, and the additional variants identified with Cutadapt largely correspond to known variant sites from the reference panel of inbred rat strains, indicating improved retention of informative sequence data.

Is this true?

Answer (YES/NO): YES